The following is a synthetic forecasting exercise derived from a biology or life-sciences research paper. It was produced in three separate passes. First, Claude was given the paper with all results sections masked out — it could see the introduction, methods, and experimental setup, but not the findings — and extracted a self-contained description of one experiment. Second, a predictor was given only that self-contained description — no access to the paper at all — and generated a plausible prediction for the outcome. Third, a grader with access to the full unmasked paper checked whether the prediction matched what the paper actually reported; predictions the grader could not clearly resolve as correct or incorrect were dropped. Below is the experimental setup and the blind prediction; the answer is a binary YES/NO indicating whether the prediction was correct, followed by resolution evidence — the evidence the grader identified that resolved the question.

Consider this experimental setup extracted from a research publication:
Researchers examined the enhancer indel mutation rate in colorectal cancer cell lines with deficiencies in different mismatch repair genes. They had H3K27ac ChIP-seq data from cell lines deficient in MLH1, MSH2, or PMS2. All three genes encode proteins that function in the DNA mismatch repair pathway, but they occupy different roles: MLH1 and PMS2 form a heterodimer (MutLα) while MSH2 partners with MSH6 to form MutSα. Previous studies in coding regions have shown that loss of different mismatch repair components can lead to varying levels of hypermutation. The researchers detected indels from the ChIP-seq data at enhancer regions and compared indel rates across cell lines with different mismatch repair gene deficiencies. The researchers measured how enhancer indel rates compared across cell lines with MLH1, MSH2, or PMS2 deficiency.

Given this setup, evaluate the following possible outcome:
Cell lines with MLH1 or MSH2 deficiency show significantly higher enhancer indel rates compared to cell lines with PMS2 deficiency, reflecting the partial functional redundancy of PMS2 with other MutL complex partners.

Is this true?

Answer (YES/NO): YES